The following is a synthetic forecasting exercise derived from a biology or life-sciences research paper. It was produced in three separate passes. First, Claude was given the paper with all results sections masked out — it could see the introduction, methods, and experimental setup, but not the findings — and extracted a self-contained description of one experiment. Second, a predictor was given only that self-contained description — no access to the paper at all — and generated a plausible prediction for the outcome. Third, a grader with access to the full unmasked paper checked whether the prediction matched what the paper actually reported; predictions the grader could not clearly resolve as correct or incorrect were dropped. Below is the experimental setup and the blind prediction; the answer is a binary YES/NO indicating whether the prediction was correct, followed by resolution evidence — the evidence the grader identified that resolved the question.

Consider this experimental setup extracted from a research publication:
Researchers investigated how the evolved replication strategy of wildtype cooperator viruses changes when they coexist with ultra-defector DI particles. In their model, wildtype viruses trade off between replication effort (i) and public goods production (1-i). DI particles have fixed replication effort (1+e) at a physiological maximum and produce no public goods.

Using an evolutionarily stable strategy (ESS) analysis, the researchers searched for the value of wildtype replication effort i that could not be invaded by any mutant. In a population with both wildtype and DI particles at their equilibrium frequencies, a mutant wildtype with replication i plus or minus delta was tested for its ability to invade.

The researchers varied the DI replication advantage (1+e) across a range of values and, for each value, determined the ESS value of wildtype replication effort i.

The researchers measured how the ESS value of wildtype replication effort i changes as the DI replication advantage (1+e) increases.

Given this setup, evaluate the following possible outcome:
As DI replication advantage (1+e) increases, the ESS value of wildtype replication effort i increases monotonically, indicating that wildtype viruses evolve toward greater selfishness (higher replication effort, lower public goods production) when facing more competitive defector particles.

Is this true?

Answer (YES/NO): NO